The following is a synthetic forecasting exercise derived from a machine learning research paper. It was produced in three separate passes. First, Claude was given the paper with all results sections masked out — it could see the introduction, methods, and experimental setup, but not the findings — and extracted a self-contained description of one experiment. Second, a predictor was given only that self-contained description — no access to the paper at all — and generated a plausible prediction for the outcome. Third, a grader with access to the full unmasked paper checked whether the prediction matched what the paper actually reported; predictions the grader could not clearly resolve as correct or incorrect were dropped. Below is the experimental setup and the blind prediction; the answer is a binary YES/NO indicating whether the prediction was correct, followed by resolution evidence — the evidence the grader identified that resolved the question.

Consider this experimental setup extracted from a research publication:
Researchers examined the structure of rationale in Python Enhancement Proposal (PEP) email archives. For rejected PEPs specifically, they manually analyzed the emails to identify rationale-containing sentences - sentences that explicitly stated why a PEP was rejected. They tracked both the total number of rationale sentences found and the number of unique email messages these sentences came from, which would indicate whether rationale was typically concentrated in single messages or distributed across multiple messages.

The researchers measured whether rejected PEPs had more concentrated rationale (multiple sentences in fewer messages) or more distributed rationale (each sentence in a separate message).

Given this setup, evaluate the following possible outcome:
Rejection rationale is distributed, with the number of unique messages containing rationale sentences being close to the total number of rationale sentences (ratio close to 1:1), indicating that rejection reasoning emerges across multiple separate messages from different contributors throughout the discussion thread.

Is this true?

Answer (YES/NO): YES